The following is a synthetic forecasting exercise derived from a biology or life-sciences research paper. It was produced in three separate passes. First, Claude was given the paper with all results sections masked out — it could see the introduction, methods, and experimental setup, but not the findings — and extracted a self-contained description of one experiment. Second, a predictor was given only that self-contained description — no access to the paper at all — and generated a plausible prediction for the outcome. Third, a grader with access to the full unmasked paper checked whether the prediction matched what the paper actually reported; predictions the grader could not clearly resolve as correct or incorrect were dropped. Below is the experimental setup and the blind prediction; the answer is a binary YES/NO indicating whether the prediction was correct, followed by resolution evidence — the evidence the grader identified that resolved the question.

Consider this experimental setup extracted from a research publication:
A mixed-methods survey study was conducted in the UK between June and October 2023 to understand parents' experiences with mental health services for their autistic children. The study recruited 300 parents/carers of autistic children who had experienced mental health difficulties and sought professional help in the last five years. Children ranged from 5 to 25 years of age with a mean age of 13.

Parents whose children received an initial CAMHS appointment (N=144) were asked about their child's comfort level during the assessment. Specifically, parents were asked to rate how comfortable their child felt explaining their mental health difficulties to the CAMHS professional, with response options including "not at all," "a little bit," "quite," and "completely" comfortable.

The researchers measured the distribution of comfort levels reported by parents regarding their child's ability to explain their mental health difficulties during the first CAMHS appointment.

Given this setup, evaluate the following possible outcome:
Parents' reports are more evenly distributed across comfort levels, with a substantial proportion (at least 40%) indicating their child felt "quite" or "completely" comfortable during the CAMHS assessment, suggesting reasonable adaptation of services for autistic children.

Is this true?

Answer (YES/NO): NO